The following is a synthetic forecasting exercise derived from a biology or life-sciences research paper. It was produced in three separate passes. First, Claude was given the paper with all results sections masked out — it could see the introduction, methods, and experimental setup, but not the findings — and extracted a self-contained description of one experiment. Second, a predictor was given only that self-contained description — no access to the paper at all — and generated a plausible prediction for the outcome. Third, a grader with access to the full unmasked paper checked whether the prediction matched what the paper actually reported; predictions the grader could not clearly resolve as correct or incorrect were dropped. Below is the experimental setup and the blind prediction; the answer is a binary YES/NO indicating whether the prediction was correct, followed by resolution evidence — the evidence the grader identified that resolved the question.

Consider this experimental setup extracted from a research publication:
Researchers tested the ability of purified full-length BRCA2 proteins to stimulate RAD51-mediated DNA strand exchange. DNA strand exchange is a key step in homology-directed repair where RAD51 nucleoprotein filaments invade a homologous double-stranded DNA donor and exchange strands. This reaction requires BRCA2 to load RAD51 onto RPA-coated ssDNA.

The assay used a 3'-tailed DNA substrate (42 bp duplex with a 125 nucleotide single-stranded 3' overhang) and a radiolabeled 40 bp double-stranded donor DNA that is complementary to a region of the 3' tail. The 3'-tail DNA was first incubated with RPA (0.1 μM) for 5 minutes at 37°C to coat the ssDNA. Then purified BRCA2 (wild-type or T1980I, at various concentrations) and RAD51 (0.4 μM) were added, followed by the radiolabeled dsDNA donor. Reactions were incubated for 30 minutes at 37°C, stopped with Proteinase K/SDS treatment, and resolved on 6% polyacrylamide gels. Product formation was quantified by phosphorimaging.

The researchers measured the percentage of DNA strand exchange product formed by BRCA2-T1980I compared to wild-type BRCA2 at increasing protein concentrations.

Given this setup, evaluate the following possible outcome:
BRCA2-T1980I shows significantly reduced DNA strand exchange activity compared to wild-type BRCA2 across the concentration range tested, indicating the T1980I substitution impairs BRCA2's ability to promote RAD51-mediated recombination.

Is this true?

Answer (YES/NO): YES